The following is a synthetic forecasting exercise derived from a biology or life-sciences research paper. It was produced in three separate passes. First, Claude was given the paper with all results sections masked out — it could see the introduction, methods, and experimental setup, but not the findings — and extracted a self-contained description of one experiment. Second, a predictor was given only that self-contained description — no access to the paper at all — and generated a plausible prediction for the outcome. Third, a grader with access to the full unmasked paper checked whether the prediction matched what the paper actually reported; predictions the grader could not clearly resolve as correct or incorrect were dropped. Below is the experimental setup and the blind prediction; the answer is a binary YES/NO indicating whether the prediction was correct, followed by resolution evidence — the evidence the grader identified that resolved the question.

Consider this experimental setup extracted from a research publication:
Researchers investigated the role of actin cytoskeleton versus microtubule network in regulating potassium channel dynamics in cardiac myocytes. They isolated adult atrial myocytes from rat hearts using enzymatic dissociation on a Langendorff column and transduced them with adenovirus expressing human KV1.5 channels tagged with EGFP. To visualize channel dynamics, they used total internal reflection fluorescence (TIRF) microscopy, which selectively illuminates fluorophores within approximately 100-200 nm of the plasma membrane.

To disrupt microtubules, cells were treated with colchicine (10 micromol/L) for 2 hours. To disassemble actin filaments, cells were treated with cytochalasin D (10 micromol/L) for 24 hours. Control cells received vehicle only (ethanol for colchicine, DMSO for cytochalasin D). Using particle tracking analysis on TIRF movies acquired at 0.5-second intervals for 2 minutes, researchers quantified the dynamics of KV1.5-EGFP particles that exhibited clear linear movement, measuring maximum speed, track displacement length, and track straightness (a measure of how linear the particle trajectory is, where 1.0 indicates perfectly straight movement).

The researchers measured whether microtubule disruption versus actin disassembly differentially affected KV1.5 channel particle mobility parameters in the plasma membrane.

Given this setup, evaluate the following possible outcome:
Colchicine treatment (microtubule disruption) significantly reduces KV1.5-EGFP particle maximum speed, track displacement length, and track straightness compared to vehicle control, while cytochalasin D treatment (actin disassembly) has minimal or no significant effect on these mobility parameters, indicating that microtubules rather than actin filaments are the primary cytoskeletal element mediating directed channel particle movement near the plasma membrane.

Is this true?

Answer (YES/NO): YES